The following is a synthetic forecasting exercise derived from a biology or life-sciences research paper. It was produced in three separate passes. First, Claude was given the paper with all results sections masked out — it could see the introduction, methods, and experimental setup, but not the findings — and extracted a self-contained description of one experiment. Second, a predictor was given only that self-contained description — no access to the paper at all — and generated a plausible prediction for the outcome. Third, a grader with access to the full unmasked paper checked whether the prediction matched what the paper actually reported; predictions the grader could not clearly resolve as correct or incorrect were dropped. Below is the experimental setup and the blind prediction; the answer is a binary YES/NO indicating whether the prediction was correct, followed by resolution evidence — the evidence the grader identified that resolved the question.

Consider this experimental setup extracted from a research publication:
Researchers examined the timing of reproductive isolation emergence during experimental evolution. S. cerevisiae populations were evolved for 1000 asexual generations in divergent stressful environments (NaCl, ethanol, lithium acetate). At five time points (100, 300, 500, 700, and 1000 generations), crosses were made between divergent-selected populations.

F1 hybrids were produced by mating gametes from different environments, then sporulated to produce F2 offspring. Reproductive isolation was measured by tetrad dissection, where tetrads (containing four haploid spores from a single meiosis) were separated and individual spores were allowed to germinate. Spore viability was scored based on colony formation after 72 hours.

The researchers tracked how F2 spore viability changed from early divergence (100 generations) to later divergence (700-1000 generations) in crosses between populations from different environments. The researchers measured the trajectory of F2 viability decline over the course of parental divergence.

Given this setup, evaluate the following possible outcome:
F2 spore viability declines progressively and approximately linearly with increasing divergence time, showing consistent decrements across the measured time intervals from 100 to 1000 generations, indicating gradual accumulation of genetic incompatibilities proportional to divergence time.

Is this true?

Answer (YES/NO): NO